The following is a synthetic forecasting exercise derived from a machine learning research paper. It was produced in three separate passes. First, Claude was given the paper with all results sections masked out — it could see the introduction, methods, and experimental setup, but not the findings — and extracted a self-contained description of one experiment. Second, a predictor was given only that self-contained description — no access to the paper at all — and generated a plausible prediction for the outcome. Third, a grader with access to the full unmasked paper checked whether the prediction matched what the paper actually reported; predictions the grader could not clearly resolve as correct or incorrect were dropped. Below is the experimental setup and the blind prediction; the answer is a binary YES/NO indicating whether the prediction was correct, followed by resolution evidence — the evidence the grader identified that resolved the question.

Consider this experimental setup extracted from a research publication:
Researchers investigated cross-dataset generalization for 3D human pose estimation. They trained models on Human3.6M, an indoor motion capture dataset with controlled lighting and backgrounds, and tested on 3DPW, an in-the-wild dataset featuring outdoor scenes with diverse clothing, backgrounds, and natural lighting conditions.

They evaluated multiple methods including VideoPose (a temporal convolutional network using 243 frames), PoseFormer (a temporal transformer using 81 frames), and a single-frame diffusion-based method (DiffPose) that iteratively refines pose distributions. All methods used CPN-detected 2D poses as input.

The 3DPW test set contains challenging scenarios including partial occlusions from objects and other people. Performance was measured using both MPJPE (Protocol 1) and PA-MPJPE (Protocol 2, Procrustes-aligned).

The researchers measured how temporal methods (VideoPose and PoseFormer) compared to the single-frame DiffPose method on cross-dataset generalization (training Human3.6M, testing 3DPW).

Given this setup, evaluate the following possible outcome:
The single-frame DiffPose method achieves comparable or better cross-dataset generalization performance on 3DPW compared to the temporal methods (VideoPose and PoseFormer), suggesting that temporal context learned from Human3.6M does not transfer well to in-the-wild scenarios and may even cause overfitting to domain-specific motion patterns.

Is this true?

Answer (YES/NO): YES